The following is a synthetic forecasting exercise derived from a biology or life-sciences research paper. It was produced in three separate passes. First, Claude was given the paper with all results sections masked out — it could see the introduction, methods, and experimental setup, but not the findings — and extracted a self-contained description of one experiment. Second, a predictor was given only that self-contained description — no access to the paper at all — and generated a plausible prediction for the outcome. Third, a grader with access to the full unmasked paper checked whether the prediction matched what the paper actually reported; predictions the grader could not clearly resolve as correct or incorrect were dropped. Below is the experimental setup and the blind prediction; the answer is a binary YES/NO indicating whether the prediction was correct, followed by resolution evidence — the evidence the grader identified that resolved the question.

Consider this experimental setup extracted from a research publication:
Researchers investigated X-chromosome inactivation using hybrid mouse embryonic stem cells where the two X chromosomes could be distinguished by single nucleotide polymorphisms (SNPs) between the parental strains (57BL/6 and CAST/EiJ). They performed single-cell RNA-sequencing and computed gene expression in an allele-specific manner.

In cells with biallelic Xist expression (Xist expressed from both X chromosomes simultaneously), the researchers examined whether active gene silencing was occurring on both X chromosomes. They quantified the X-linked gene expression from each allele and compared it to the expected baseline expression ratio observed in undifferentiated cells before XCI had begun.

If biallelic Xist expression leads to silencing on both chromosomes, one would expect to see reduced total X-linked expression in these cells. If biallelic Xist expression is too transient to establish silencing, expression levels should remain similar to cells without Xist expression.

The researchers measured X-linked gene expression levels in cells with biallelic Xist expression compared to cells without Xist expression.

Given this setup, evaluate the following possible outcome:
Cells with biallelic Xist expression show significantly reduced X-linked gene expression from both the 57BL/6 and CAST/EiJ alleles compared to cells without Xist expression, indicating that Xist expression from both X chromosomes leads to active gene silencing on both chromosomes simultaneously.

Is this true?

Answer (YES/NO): YES